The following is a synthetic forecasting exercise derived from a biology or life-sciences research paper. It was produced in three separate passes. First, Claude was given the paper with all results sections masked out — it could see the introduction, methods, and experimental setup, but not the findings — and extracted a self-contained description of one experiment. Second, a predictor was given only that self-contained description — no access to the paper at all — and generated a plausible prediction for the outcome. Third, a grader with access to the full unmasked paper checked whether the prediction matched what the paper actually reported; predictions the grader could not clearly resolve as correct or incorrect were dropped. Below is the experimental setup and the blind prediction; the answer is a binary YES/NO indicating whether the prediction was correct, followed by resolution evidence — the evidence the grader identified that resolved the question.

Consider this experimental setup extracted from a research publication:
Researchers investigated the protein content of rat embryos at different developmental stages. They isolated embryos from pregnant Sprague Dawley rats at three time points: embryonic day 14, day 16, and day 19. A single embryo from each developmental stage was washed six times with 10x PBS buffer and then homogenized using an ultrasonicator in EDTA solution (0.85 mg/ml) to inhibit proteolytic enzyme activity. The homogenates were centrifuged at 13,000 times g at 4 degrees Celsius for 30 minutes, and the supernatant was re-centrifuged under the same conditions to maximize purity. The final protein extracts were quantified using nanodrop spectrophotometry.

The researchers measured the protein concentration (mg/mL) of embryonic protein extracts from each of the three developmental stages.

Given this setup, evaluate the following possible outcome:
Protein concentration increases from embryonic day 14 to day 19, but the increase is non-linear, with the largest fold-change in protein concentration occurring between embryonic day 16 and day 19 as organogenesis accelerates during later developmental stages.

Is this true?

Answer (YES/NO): NO